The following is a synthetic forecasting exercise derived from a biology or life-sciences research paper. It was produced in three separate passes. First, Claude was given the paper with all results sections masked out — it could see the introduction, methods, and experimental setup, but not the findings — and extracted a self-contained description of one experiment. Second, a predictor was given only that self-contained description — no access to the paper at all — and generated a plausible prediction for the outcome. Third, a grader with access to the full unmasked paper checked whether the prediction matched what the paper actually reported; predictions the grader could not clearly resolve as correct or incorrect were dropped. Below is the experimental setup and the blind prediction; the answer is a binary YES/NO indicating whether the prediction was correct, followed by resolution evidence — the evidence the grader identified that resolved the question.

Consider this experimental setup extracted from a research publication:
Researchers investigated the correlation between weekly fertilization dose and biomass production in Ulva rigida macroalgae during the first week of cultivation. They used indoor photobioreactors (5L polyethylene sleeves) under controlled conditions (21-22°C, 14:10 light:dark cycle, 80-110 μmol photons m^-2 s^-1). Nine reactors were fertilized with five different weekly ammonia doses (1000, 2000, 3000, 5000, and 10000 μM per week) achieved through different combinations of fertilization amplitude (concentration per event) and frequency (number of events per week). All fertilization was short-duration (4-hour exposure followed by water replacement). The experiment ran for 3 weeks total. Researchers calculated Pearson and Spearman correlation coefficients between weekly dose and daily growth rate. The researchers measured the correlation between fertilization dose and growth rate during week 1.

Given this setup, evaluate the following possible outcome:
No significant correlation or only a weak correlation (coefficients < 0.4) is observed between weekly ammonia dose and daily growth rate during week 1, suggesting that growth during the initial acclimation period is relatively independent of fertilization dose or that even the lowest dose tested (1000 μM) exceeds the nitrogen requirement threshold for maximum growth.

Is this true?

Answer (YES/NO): YES